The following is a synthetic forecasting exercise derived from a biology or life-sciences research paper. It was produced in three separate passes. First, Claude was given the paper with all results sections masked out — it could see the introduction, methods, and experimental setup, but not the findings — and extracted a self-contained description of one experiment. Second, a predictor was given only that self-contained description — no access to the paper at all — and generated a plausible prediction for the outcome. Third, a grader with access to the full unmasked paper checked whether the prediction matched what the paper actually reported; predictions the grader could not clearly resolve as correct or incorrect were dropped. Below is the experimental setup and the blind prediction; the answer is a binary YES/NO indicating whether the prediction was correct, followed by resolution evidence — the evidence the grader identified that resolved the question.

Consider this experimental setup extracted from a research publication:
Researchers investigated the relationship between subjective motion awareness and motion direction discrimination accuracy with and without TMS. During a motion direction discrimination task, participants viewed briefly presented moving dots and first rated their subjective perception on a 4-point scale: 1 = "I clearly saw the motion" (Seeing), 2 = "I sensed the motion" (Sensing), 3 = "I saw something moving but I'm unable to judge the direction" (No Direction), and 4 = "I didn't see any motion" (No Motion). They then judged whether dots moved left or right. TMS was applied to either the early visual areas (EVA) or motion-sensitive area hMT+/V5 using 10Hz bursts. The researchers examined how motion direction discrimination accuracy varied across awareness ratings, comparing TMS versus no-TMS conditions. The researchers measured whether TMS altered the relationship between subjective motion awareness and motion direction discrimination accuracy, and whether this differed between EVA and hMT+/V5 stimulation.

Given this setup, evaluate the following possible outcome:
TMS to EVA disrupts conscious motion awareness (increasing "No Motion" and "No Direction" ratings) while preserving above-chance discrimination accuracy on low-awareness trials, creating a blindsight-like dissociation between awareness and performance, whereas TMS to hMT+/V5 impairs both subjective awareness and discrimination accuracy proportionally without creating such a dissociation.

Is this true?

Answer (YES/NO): NO